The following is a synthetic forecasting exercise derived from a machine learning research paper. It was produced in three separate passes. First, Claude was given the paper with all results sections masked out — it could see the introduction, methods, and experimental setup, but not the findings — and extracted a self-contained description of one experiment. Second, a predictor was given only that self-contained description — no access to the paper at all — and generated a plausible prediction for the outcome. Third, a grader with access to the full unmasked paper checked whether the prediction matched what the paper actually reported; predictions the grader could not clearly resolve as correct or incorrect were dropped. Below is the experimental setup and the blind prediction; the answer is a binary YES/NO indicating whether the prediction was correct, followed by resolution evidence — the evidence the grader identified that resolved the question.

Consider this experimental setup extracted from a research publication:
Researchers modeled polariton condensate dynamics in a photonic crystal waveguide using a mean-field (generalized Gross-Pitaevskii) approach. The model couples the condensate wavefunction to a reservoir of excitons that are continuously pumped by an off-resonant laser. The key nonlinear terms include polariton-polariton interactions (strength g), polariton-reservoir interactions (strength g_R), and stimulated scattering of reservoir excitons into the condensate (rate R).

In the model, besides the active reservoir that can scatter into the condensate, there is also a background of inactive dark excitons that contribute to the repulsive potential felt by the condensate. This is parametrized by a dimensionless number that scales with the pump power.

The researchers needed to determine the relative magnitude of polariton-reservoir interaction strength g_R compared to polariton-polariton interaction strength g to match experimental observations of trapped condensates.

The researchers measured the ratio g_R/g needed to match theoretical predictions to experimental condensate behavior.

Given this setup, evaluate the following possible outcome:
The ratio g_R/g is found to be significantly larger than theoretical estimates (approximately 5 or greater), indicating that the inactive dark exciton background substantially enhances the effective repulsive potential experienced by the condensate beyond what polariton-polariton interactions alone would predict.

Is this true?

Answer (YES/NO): NO